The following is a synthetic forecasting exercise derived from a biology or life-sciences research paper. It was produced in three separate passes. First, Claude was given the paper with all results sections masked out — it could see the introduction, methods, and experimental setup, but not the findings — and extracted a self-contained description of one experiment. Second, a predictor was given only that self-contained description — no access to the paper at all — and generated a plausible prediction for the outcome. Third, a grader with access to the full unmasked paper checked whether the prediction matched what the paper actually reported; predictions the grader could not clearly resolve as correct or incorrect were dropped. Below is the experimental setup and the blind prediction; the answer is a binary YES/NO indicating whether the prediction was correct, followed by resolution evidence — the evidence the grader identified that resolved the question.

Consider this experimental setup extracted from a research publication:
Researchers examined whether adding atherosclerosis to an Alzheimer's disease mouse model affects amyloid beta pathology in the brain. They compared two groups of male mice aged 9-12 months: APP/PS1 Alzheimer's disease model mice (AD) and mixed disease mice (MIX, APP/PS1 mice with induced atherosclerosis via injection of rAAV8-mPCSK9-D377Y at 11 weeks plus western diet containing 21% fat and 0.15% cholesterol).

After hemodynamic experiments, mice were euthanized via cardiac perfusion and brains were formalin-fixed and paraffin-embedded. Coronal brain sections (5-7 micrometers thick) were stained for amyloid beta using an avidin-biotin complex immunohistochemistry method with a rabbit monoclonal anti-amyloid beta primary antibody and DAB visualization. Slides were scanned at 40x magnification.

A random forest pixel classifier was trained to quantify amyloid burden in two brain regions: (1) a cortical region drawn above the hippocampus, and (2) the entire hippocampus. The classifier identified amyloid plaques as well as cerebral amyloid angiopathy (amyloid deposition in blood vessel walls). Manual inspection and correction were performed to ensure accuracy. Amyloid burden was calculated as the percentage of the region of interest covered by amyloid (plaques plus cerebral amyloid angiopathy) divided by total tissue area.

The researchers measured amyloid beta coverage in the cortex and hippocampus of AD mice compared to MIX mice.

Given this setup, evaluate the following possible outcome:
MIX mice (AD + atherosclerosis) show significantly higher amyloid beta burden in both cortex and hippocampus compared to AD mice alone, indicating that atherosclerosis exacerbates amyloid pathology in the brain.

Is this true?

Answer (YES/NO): NO